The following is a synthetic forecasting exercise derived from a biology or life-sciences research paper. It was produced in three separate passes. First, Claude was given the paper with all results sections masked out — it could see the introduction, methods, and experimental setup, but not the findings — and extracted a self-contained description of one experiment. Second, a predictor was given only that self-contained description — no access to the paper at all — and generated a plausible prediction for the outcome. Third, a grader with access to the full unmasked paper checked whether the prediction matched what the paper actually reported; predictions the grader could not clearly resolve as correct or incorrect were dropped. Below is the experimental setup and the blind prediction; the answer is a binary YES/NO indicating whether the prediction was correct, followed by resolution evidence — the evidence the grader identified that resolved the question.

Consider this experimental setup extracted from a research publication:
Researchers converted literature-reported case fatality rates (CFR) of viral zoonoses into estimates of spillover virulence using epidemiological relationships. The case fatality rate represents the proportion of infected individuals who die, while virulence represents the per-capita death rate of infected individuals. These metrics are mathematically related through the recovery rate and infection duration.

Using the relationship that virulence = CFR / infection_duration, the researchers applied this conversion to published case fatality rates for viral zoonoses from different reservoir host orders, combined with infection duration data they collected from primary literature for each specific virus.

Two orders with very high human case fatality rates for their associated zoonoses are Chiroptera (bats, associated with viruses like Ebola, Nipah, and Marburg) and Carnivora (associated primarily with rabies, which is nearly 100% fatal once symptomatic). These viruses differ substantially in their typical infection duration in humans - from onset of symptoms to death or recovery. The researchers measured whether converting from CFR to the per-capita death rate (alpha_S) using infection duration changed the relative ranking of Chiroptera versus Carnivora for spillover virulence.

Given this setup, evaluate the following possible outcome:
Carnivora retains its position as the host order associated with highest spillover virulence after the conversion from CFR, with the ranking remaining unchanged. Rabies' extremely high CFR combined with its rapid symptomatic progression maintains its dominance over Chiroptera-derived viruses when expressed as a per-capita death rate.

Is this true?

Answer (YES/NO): NO